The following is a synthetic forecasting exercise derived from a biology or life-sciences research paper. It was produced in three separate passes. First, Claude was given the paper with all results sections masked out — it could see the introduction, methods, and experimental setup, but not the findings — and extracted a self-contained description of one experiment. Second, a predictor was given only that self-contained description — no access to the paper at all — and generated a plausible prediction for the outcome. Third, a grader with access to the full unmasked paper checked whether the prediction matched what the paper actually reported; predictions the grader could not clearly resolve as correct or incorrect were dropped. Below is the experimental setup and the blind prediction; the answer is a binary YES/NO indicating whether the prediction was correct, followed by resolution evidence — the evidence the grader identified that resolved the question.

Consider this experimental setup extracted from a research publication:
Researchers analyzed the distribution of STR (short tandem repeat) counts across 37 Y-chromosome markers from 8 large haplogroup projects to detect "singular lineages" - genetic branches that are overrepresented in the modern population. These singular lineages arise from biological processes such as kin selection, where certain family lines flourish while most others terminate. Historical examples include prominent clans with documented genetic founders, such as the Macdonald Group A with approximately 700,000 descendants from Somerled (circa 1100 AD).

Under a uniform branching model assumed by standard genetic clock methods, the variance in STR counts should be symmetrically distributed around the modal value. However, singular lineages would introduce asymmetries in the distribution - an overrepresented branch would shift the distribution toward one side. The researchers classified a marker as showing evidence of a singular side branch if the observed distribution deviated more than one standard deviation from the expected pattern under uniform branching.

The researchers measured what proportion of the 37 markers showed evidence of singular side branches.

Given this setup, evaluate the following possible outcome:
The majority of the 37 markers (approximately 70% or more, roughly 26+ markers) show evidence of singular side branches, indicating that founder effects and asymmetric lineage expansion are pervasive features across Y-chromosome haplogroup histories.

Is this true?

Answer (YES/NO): NO